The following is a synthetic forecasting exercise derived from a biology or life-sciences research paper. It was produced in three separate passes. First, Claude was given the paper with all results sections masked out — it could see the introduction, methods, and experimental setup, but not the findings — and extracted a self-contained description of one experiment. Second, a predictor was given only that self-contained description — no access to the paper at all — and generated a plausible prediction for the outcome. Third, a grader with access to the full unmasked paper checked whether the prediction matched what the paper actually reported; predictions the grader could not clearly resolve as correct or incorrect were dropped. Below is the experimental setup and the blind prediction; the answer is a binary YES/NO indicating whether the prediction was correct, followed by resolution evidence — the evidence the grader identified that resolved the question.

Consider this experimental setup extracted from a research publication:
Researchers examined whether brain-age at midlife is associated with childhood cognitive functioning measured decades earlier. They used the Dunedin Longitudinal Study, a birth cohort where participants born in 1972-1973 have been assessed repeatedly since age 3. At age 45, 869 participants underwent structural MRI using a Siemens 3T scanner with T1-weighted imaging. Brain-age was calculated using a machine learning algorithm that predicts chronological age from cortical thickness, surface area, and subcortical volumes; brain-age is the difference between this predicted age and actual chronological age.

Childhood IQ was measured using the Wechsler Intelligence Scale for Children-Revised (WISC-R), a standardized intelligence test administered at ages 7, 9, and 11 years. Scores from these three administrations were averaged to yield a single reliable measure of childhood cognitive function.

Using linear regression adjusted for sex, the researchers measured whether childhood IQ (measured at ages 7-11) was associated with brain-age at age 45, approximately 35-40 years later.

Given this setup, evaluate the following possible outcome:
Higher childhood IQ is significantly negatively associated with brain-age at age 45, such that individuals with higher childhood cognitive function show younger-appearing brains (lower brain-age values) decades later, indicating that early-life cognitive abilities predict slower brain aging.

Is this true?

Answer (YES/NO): YES